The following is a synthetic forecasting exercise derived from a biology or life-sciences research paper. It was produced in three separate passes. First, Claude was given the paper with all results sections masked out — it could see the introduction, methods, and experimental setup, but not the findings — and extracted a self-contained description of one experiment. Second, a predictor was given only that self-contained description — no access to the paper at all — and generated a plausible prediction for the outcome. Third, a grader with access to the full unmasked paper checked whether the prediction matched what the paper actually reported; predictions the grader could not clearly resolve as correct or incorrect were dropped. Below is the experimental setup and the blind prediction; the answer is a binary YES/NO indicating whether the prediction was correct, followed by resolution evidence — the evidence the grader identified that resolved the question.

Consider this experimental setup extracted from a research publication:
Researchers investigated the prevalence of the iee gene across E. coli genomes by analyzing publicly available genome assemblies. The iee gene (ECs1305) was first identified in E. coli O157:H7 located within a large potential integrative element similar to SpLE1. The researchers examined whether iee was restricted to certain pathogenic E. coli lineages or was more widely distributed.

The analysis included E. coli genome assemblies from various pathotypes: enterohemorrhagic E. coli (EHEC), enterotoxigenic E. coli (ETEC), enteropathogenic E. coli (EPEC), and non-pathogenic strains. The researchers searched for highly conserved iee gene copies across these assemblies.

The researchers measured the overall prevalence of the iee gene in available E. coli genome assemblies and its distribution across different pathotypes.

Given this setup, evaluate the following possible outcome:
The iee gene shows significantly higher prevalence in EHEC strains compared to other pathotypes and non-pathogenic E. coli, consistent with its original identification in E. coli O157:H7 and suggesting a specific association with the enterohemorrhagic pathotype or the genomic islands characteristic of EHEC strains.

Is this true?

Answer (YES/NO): NO